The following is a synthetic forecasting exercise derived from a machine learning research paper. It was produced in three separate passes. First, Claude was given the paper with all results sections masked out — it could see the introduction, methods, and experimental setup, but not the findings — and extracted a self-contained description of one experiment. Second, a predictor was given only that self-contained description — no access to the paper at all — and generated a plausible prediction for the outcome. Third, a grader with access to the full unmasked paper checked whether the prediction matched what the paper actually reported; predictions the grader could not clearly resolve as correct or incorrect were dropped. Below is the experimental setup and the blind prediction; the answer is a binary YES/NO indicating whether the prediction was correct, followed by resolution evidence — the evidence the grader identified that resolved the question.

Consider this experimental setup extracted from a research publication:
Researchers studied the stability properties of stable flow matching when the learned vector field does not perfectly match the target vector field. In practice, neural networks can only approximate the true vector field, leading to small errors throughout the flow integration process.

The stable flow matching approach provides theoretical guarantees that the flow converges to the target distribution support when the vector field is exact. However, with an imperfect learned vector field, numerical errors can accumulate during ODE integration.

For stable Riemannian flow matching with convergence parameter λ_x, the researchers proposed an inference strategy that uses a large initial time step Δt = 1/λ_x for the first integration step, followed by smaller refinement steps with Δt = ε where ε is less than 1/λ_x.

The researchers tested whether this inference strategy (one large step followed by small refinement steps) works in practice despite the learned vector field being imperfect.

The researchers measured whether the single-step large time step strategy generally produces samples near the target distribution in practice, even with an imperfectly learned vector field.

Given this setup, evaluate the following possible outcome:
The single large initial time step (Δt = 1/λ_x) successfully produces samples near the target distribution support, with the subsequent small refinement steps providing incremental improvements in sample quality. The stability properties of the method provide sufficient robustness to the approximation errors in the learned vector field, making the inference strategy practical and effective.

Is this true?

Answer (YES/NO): NO